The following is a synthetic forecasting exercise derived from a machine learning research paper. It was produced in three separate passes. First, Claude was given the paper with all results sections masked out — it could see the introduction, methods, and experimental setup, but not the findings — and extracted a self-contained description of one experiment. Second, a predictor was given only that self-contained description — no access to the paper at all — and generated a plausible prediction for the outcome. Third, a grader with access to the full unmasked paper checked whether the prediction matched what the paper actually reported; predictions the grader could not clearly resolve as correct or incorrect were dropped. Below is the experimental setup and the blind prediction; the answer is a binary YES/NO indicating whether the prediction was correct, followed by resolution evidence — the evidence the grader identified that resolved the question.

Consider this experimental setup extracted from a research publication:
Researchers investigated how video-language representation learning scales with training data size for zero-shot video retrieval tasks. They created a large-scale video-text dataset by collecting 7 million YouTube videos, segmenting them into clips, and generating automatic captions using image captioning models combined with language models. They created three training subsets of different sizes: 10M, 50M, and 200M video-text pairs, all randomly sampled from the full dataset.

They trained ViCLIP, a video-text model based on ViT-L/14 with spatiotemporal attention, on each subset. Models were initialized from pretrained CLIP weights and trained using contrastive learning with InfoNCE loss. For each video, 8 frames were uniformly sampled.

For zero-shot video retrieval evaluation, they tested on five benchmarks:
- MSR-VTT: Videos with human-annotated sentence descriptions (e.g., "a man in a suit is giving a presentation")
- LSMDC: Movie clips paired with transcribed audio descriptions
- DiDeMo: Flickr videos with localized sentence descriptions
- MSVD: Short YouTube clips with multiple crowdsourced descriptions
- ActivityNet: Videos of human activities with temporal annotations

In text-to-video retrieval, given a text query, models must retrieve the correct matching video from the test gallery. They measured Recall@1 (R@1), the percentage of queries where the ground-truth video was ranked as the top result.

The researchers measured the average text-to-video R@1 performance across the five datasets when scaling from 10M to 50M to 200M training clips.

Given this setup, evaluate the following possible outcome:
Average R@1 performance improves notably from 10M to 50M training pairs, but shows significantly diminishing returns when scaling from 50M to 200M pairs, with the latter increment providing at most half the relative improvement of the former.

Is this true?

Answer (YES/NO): YES